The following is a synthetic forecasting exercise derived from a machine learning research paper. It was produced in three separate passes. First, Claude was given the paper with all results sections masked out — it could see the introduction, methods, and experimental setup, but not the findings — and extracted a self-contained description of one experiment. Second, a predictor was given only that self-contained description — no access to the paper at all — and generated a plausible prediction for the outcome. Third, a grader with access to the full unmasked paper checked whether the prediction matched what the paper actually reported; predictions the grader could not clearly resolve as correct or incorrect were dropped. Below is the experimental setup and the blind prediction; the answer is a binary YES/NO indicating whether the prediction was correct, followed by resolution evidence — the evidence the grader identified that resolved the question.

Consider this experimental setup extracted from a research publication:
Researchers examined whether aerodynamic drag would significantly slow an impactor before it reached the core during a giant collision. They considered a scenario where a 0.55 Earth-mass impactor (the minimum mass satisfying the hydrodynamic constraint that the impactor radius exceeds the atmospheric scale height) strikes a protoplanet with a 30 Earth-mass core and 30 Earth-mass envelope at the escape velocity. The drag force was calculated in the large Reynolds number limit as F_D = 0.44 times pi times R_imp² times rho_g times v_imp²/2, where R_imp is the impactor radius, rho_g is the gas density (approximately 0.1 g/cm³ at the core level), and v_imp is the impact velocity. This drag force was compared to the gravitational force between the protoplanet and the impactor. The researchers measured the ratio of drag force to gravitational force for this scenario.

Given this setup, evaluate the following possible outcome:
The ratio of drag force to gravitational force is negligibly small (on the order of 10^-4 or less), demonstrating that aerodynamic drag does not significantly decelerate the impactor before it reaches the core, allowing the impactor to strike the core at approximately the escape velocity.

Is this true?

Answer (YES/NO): NO